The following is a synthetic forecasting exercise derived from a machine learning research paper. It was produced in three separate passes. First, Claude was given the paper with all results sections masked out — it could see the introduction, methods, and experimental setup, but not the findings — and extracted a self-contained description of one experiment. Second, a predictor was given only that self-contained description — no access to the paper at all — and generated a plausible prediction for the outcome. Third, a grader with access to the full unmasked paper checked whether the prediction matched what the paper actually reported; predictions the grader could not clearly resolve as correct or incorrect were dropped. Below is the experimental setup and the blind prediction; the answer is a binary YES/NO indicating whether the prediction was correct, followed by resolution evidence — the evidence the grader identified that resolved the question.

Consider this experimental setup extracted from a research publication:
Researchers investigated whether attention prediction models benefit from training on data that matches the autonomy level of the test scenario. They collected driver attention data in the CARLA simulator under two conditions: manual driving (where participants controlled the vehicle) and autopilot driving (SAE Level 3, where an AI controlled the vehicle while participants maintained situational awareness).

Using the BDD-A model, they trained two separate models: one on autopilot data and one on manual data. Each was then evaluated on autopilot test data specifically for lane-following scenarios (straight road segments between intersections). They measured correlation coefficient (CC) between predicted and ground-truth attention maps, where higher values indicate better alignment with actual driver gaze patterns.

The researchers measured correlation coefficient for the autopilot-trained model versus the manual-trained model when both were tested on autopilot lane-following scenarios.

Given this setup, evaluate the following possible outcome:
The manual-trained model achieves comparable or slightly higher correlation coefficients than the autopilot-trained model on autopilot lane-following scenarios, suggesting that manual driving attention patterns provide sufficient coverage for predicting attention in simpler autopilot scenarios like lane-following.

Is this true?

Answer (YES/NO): NO